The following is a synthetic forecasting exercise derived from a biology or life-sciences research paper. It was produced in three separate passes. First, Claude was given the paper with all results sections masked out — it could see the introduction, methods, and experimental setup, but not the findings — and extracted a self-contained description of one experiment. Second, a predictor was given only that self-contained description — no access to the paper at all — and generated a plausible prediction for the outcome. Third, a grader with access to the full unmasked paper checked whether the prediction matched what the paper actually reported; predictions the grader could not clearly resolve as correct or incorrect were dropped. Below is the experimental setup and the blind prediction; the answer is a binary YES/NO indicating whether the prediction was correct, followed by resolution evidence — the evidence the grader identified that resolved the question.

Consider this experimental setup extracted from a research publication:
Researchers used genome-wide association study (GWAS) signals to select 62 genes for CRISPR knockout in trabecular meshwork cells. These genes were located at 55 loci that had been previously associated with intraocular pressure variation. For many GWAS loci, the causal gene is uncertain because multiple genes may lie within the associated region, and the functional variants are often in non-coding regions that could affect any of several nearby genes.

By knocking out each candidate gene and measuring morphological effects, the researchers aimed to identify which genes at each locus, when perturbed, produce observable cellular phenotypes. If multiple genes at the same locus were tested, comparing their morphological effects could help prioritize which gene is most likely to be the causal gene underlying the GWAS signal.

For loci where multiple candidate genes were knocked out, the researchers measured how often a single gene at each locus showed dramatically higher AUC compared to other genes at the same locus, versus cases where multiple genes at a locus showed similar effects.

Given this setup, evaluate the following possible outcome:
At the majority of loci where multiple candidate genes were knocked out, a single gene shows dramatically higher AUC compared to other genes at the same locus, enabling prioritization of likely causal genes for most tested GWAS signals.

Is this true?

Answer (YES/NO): YES